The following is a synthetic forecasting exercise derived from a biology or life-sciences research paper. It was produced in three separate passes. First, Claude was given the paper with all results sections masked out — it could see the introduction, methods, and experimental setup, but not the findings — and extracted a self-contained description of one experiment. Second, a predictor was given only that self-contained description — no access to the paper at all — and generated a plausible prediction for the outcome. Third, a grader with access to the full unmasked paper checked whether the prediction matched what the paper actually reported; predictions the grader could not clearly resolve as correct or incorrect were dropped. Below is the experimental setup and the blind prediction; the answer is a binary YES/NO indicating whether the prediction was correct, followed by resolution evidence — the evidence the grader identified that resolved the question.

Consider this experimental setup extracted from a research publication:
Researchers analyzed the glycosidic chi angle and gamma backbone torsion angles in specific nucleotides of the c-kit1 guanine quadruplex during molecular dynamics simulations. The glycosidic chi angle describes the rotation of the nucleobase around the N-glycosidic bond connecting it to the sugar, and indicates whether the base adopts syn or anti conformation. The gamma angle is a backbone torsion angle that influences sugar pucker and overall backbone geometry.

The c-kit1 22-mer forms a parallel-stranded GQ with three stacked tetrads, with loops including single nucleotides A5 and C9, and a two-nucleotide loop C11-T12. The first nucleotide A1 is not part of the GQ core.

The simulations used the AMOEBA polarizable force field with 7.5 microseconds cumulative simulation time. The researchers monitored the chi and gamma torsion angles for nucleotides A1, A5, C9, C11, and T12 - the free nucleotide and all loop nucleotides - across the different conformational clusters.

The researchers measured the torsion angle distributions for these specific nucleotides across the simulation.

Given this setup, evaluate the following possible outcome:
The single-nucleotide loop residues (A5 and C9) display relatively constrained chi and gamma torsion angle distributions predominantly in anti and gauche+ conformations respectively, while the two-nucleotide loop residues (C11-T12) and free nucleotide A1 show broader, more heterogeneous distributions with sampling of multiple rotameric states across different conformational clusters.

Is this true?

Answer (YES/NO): NO